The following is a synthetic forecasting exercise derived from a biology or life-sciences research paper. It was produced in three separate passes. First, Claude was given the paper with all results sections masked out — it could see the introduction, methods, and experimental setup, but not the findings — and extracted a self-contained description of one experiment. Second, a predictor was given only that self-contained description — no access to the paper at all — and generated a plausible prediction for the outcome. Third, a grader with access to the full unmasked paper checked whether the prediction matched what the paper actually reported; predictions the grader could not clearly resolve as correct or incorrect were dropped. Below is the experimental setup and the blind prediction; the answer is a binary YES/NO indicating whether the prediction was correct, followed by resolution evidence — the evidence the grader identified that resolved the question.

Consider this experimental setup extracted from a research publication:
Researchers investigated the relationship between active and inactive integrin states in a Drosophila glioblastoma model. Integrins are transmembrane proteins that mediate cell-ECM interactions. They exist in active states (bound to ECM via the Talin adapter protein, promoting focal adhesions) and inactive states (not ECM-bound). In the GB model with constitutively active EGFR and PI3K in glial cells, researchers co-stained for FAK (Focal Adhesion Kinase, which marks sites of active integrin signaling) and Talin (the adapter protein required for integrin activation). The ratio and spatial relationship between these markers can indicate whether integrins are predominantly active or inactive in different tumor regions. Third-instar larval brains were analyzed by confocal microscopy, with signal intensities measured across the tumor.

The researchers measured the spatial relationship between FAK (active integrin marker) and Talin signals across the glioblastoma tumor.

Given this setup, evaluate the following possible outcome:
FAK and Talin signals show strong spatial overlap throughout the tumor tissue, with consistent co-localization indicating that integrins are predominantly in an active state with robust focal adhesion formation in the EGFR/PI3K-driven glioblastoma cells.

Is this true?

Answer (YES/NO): NO